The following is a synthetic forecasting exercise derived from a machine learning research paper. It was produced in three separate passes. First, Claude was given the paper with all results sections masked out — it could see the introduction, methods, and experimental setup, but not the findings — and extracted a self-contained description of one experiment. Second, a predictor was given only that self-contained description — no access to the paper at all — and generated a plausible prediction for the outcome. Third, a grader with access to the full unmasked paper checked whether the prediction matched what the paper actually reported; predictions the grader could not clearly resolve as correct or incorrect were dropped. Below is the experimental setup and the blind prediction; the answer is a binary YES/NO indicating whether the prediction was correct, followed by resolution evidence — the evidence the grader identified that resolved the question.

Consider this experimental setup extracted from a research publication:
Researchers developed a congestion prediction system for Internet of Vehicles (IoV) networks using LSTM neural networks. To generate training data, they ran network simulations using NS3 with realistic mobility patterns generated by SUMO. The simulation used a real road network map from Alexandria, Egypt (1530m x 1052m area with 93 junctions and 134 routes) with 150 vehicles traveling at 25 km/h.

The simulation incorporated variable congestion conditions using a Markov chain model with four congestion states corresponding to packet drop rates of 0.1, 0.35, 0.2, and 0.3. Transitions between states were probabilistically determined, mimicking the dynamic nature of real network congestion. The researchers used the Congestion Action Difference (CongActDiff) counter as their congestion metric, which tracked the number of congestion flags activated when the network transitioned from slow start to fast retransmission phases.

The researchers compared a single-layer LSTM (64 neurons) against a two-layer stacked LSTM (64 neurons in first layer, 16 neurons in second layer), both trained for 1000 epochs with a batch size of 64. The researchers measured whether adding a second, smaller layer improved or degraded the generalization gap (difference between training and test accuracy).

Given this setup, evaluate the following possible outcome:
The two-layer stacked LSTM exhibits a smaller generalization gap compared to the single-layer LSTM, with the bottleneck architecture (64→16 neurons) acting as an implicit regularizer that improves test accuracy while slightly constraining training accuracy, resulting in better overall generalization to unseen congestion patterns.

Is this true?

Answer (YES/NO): NO